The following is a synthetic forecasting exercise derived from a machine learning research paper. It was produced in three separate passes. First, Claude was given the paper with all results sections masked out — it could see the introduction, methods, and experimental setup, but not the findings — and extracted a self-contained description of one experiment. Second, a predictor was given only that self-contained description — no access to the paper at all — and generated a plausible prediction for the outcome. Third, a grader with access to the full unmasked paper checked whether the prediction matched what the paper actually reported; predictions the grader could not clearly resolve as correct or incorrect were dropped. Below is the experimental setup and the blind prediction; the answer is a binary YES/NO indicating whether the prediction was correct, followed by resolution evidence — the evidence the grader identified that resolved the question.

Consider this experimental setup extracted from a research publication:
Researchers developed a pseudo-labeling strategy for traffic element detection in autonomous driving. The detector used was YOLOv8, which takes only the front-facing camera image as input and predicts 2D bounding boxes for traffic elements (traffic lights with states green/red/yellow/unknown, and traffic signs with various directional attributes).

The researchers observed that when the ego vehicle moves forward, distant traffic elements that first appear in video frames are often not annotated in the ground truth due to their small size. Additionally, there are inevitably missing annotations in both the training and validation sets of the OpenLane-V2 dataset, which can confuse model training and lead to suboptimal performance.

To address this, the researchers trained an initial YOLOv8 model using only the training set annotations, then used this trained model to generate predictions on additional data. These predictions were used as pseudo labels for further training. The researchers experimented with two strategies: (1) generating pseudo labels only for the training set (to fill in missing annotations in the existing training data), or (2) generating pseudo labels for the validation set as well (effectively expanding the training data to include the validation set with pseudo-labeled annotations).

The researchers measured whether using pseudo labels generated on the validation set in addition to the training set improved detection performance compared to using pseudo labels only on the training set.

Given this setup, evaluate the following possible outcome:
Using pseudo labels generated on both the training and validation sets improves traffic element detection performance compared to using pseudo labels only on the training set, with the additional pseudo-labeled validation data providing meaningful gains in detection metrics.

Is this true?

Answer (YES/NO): YES